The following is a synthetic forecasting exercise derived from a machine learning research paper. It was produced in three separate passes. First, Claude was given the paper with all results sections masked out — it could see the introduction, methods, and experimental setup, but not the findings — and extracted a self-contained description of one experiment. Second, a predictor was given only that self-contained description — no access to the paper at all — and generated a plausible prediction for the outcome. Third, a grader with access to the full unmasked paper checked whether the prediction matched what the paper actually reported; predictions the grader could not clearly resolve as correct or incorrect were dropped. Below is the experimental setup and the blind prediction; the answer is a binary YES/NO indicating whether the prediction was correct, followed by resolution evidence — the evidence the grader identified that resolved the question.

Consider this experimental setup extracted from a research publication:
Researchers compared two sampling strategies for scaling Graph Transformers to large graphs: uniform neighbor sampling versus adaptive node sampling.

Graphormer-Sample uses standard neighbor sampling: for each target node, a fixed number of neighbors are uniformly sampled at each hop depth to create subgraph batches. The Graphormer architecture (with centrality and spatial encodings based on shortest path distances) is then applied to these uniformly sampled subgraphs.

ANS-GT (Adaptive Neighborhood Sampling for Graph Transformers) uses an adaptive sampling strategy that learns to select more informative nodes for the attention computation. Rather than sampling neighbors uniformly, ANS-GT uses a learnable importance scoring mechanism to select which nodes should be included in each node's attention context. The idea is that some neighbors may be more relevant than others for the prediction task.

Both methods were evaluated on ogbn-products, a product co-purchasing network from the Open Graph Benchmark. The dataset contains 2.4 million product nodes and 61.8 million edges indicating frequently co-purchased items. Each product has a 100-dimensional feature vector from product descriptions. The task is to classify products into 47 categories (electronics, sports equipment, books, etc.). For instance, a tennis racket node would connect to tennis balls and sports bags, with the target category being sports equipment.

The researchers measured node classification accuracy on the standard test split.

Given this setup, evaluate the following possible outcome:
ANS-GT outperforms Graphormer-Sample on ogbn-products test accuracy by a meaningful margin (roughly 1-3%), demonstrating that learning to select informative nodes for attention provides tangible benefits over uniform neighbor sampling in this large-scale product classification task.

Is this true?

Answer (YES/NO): YES